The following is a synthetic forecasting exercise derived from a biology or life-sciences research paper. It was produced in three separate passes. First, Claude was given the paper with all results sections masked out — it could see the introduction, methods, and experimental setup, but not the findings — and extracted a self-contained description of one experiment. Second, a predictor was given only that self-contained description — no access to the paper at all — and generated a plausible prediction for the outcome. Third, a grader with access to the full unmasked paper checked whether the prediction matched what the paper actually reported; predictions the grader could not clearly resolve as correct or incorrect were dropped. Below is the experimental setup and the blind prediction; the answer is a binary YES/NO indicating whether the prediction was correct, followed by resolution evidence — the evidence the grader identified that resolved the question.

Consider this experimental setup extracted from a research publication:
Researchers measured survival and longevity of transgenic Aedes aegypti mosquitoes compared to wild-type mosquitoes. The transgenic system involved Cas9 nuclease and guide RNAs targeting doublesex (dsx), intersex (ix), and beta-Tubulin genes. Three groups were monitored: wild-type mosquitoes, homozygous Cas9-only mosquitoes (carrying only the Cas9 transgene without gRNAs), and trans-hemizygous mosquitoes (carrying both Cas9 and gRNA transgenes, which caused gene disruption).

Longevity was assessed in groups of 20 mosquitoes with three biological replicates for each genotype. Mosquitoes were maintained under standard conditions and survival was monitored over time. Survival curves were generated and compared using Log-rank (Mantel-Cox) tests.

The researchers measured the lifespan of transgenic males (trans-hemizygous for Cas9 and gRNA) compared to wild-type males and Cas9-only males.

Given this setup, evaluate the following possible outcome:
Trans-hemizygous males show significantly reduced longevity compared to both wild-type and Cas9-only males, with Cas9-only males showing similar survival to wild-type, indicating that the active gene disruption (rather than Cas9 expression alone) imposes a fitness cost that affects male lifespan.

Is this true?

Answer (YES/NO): NO